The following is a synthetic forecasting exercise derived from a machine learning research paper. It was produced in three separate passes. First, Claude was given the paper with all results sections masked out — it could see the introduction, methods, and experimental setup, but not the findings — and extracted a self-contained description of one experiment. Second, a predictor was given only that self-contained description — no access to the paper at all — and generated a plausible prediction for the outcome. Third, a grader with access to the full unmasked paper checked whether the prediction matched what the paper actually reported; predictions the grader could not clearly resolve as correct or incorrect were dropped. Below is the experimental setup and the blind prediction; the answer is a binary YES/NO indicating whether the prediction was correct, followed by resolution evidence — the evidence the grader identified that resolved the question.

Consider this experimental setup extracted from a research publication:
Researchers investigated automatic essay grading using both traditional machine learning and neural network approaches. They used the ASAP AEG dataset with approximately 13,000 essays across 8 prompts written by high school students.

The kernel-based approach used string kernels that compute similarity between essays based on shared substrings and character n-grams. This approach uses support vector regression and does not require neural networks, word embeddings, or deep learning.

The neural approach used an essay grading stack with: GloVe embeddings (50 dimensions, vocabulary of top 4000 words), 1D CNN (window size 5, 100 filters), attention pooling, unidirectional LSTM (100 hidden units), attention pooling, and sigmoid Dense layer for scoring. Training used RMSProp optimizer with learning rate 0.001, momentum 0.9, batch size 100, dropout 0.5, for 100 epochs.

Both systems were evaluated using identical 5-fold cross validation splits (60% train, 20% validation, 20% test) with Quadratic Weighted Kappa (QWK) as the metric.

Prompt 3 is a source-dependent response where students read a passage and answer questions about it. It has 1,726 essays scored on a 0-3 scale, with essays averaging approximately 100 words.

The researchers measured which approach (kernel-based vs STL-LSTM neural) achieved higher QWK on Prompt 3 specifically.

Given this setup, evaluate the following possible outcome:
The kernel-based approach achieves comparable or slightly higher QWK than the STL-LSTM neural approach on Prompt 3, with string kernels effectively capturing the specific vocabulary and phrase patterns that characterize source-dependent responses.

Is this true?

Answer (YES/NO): YES